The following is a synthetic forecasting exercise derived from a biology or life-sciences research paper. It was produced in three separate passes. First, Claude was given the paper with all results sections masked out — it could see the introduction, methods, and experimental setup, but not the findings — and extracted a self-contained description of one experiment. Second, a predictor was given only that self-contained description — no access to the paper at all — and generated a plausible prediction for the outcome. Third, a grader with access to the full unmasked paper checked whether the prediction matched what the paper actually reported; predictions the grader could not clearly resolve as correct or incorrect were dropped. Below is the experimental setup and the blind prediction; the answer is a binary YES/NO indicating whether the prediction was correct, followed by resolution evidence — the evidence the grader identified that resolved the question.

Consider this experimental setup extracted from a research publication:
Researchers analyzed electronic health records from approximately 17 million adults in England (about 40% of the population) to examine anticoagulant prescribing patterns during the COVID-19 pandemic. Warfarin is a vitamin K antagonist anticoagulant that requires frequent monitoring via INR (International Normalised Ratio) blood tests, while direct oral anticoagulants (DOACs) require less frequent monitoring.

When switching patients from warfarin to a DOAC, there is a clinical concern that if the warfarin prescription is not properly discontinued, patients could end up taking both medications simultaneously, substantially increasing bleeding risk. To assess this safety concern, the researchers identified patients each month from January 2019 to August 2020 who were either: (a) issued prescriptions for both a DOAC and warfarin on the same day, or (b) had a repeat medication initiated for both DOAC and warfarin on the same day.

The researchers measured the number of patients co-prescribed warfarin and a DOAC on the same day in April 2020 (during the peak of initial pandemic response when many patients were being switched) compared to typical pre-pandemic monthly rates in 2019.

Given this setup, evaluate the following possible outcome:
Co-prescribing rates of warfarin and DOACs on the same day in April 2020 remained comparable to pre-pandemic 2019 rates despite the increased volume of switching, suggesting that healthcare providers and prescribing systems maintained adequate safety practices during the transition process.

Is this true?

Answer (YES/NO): NO